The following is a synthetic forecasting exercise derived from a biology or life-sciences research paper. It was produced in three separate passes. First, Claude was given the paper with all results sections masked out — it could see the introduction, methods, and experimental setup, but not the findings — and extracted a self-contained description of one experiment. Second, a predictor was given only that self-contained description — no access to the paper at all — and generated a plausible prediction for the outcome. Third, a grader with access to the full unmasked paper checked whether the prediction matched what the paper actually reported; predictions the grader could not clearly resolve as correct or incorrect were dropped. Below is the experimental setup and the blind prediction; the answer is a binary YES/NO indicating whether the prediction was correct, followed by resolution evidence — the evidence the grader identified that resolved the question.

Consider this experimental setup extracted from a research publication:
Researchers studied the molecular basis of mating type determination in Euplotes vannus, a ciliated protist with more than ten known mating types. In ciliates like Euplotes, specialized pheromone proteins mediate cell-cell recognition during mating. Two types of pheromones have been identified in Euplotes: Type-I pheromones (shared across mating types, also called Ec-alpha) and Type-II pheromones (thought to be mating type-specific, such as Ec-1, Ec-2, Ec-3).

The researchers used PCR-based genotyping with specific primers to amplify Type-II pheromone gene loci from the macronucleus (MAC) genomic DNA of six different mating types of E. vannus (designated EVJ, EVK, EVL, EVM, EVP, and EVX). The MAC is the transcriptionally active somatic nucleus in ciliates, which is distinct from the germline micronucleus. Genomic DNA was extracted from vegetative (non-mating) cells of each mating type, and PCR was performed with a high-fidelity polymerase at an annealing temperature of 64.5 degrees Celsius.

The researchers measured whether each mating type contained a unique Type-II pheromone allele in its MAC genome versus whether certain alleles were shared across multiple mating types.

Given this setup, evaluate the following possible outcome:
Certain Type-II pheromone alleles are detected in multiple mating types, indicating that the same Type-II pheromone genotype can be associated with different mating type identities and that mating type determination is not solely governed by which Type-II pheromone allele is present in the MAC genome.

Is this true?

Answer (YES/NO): YES